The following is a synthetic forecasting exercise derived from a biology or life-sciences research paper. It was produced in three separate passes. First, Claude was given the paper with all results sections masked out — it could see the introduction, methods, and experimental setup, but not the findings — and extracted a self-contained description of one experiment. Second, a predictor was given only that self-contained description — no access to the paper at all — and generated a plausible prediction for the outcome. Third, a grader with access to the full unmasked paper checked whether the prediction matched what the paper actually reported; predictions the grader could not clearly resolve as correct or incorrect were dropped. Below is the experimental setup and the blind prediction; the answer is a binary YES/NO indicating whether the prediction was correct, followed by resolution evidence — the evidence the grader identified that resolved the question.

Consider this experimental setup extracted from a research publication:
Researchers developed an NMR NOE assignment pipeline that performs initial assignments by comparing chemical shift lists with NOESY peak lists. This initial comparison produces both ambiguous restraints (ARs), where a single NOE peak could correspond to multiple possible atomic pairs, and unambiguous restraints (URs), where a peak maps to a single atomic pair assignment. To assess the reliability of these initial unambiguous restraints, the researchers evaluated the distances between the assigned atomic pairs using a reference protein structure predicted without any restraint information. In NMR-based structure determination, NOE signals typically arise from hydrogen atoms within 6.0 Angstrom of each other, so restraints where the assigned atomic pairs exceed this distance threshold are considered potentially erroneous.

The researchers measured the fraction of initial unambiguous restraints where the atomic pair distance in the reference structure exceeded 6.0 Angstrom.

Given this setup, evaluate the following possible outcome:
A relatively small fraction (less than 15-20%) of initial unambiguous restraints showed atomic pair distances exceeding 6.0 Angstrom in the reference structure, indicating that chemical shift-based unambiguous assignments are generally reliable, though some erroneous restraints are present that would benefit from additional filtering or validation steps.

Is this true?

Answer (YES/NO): NO